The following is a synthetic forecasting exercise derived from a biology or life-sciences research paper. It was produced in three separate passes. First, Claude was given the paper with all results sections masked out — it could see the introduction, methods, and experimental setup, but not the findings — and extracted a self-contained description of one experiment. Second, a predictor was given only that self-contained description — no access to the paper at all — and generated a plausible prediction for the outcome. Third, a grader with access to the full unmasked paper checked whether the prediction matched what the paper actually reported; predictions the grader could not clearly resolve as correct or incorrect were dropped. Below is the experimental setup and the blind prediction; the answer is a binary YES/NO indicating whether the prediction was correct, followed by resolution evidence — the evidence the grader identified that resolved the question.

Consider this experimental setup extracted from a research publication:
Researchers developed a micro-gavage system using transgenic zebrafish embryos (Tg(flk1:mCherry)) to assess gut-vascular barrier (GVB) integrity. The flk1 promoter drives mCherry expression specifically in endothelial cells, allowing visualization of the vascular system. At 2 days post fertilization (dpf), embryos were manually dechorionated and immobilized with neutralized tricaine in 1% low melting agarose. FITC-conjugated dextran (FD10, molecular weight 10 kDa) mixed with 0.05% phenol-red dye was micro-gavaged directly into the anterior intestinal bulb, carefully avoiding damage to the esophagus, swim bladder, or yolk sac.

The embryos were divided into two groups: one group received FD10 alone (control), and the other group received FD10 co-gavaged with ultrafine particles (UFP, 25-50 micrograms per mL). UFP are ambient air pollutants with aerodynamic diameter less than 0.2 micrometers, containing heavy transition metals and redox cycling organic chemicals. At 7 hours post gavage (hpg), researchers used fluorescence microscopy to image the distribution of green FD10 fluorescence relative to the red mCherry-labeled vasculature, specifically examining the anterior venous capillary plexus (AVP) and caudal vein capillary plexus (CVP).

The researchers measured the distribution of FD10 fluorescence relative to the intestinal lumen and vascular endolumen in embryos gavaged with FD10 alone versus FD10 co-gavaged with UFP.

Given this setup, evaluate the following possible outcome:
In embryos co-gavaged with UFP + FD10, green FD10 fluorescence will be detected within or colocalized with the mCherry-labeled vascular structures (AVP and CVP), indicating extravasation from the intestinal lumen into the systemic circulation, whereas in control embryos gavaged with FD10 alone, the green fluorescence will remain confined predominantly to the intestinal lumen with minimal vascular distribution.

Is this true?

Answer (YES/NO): YES